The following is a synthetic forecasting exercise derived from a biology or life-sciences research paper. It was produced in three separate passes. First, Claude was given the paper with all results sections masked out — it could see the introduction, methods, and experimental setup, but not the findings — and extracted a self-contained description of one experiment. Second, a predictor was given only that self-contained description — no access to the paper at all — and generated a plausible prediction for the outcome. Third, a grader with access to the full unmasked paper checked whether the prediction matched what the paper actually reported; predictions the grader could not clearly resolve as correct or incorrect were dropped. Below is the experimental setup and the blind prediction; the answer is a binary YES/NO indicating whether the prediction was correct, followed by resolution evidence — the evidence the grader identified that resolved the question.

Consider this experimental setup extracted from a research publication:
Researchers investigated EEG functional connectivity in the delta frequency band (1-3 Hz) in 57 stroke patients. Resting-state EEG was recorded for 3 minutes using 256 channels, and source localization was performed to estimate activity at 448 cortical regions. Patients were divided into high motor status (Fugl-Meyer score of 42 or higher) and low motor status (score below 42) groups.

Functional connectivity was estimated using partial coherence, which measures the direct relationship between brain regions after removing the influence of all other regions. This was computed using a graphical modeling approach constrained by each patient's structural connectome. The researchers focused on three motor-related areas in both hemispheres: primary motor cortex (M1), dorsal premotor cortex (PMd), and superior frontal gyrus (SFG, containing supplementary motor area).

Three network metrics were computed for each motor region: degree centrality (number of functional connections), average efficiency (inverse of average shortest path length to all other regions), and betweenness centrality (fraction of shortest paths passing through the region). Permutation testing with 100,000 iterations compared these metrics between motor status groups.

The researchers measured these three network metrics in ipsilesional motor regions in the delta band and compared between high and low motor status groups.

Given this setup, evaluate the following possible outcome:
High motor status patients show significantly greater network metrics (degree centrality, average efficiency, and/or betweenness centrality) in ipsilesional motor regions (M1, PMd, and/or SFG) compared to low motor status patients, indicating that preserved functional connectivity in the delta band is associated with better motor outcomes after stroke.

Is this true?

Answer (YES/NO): YES